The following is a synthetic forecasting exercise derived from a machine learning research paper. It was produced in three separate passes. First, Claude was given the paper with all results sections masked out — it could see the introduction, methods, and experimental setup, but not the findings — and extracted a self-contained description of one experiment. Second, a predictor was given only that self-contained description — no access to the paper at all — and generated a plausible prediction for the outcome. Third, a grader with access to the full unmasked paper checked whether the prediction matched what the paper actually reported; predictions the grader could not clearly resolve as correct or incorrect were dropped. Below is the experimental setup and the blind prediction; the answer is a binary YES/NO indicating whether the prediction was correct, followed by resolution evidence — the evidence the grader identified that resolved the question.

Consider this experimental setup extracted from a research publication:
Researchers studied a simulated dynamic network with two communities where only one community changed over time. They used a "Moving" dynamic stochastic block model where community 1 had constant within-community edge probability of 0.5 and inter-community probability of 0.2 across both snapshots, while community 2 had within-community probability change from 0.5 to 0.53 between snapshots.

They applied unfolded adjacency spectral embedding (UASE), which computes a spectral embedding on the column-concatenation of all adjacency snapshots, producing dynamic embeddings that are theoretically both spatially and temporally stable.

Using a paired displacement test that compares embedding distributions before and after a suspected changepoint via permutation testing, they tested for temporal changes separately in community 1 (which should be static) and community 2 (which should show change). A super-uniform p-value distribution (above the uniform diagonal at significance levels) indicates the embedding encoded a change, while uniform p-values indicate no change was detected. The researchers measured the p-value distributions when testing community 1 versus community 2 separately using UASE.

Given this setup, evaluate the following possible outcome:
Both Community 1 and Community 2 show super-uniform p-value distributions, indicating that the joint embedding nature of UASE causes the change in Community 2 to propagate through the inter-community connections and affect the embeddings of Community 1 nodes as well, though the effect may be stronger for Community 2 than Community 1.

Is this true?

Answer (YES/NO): NO